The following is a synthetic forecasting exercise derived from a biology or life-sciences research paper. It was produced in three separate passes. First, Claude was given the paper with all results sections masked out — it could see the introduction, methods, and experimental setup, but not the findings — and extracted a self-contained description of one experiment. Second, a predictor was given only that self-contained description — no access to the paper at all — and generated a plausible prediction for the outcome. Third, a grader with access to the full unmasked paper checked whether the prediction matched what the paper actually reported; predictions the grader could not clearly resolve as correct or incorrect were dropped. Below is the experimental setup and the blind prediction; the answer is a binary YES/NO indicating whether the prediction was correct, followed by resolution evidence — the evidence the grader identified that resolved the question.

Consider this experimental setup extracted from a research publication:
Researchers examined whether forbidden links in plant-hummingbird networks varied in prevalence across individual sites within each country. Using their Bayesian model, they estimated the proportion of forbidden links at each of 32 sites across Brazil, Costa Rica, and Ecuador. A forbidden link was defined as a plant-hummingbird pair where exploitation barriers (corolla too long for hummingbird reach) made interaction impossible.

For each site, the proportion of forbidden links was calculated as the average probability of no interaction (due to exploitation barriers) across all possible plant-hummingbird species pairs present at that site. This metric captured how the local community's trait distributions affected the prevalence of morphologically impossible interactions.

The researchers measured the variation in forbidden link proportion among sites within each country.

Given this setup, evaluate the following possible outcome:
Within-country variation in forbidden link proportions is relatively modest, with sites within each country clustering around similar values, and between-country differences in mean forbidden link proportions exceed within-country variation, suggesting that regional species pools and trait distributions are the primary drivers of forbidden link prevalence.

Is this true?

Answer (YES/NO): NO